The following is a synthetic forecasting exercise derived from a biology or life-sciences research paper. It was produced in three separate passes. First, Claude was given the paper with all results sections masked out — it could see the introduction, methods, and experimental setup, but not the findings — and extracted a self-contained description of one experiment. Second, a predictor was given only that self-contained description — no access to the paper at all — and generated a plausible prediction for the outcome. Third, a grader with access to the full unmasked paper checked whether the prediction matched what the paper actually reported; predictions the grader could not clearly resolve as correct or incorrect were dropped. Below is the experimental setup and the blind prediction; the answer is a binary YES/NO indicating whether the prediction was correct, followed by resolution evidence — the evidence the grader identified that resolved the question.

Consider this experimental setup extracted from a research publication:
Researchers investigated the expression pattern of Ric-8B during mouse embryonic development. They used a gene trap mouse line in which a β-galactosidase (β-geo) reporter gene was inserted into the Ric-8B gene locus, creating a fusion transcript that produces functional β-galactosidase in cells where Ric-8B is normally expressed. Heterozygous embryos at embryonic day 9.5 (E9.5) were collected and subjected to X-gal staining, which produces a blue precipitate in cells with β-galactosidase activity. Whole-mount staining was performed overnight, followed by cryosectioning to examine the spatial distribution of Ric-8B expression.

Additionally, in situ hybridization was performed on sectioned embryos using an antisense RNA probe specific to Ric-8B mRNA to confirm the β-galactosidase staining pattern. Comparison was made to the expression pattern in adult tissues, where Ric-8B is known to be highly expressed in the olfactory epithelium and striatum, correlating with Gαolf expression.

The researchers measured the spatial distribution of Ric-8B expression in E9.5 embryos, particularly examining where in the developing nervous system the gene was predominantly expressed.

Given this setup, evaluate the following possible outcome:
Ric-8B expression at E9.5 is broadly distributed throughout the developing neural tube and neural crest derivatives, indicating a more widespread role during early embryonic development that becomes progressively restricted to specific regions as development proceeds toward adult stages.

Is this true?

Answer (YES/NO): NO